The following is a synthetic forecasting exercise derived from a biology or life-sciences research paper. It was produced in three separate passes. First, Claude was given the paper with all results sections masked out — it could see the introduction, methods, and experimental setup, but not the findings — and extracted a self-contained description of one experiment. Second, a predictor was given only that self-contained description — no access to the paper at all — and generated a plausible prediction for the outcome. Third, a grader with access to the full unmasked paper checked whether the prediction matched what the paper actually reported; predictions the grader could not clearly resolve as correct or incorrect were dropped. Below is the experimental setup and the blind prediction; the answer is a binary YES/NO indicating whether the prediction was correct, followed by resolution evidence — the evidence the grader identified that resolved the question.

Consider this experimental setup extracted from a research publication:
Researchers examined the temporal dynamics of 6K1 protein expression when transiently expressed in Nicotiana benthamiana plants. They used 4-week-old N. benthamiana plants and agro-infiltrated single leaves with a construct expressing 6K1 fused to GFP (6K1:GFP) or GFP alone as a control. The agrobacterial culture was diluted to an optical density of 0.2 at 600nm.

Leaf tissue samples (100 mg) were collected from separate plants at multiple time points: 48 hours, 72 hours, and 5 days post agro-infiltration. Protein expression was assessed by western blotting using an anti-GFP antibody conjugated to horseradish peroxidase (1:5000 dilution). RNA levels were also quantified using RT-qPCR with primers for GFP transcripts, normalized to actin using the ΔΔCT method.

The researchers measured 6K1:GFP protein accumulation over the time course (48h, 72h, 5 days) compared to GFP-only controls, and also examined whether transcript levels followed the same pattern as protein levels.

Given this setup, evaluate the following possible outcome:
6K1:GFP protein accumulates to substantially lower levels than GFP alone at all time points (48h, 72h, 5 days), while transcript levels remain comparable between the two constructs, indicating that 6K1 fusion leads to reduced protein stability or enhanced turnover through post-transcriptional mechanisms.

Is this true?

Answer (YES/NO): NO